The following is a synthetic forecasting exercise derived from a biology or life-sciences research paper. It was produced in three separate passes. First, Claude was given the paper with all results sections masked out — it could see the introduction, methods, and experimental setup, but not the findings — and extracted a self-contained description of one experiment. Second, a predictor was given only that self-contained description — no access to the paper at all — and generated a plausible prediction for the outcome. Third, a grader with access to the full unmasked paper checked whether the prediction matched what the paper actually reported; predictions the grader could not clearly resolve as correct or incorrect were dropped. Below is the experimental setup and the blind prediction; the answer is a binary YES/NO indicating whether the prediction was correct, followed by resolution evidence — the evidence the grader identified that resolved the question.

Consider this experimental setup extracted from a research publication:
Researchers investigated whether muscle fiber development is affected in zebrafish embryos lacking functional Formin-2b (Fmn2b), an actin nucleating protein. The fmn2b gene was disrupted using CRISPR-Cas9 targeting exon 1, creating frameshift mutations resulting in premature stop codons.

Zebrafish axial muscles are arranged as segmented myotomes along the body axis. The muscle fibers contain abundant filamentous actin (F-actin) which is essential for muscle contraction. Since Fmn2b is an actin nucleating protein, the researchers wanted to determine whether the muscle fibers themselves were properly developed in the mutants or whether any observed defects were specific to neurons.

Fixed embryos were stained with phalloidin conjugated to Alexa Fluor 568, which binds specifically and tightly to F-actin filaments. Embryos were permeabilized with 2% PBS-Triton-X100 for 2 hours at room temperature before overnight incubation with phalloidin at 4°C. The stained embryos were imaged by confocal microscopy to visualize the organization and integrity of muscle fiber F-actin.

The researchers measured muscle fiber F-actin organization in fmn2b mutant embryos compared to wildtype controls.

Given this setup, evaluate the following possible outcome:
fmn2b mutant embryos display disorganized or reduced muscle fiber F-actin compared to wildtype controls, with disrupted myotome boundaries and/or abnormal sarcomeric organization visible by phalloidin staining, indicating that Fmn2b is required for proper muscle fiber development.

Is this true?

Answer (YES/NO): NO